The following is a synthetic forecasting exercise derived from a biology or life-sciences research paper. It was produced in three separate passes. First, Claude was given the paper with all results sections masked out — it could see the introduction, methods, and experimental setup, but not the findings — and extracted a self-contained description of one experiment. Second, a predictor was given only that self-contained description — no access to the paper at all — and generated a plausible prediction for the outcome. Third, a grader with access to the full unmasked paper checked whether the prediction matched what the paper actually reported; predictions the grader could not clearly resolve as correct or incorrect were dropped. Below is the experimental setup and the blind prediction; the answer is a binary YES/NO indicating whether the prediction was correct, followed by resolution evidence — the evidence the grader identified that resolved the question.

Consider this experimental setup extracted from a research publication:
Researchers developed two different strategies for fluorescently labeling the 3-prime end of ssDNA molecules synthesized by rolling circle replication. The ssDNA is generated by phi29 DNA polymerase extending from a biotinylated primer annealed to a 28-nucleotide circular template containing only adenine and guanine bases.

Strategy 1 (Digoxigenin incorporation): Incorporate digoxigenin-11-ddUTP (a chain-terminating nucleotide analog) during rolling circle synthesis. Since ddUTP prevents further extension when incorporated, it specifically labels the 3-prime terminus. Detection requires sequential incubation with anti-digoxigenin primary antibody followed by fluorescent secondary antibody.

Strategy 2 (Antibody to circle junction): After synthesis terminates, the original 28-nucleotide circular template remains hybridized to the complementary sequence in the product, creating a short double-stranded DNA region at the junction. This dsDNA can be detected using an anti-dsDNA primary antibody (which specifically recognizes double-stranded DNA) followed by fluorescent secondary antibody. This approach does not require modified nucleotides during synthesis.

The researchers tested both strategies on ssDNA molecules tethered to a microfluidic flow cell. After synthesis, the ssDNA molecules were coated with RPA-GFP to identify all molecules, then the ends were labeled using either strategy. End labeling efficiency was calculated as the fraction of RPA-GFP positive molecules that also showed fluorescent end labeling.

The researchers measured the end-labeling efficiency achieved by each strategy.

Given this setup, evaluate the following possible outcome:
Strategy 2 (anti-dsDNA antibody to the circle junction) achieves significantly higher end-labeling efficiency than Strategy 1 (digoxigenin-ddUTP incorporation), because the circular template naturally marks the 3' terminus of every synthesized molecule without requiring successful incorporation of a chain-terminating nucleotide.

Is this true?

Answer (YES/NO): YES